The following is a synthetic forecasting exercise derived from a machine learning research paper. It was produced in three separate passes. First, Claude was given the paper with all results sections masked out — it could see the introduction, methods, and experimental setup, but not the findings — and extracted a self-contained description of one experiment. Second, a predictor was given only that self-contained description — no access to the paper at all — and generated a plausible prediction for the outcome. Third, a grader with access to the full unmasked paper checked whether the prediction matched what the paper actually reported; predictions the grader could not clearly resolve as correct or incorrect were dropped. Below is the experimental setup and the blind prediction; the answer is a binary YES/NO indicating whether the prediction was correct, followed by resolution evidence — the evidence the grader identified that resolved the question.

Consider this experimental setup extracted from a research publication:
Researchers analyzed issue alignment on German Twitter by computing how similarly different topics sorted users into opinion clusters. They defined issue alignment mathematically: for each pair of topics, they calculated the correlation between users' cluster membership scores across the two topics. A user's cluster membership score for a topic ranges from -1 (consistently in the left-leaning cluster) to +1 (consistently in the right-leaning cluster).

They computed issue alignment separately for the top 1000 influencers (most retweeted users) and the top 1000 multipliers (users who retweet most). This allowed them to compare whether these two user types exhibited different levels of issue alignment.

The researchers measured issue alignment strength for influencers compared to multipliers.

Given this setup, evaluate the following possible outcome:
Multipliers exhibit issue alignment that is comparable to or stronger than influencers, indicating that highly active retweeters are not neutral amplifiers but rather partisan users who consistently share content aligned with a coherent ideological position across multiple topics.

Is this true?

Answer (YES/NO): YES